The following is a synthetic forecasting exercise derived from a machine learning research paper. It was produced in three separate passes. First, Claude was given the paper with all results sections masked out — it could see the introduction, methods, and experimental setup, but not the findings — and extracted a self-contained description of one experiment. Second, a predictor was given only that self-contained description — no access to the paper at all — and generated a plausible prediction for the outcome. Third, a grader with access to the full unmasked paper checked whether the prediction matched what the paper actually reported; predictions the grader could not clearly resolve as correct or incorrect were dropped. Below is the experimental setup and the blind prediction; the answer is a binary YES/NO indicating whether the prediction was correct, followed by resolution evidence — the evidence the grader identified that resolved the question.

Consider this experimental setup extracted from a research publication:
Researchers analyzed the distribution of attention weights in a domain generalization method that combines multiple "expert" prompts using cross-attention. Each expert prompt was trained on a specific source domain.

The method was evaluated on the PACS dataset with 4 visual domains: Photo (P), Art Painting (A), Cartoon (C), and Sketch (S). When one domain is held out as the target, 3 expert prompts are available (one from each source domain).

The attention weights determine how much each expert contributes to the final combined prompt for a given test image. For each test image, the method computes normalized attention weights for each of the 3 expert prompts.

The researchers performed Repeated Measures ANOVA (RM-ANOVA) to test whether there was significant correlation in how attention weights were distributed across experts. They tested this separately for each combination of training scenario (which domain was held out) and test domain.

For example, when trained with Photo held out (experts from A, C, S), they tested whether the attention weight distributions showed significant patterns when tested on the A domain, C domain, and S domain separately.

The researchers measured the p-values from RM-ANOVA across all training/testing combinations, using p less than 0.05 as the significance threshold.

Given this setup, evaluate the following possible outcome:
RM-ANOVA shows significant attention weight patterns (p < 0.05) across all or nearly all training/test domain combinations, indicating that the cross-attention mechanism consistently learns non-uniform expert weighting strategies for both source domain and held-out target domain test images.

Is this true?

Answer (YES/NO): NO